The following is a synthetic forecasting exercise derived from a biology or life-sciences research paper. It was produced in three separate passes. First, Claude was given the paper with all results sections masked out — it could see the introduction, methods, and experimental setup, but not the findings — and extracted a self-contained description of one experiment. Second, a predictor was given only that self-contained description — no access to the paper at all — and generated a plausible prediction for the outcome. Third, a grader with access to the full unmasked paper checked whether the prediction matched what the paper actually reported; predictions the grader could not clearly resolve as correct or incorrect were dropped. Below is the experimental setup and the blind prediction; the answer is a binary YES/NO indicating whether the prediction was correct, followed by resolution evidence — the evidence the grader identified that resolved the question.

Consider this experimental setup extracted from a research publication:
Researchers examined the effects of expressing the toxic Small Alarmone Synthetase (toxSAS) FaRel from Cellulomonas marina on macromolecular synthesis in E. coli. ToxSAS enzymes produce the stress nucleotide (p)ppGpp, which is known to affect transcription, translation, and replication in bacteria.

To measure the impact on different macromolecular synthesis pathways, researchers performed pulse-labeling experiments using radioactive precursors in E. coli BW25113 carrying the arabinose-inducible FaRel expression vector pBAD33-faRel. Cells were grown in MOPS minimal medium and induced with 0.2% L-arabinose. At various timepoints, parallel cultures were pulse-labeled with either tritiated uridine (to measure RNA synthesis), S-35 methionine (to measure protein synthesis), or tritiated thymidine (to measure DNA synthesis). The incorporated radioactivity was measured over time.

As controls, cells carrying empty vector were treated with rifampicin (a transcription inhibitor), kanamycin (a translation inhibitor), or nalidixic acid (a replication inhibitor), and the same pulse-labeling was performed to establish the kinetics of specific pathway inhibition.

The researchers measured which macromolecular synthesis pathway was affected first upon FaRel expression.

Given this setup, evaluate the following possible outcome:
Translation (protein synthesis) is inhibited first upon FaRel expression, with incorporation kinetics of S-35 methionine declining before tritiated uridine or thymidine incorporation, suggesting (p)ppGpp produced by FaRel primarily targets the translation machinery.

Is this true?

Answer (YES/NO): NO